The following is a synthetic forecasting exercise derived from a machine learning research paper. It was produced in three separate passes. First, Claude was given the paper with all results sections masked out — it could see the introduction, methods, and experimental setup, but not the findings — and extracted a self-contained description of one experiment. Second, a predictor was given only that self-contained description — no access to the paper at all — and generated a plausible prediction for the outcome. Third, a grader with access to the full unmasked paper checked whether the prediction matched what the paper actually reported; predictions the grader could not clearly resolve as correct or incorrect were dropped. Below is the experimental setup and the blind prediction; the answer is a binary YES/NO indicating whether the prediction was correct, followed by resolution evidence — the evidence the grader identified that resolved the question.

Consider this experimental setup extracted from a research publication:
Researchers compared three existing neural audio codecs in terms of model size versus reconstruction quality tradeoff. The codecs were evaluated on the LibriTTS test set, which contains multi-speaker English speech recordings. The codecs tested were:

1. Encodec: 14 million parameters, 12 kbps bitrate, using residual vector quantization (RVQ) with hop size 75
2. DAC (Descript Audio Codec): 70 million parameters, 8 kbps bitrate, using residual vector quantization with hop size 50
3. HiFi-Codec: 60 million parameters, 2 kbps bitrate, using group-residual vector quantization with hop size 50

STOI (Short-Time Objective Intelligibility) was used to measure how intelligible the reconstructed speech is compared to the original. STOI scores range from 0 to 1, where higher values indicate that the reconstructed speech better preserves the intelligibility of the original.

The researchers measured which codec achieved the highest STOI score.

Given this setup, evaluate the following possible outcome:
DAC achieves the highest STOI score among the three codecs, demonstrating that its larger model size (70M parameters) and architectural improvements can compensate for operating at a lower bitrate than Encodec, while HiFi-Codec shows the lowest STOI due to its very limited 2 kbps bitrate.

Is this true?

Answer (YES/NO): YES